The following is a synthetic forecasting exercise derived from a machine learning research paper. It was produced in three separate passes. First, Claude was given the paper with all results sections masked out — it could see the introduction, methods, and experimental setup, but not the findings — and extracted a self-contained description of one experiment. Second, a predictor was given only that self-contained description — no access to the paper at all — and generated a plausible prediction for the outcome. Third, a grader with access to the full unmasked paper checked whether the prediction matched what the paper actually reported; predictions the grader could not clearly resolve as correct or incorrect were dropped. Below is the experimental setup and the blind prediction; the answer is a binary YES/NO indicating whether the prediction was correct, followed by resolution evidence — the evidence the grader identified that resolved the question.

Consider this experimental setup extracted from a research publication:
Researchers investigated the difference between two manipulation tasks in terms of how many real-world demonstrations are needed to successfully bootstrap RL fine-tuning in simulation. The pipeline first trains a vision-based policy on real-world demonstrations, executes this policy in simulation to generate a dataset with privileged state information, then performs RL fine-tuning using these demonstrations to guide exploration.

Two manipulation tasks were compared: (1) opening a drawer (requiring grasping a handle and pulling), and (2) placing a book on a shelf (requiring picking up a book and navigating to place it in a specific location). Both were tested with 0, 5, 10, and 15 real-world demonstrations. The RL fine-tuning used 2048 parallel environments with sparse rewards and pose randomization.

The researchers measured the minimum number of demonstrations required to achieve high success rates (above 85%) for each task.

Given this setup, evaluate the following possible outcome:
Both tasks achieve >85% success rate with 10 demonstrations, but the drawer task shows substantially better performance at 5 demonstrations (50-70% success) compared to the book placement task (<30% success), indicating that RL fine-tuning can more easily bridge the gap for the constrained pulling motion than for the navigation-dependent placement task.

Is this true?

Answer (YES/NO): NO